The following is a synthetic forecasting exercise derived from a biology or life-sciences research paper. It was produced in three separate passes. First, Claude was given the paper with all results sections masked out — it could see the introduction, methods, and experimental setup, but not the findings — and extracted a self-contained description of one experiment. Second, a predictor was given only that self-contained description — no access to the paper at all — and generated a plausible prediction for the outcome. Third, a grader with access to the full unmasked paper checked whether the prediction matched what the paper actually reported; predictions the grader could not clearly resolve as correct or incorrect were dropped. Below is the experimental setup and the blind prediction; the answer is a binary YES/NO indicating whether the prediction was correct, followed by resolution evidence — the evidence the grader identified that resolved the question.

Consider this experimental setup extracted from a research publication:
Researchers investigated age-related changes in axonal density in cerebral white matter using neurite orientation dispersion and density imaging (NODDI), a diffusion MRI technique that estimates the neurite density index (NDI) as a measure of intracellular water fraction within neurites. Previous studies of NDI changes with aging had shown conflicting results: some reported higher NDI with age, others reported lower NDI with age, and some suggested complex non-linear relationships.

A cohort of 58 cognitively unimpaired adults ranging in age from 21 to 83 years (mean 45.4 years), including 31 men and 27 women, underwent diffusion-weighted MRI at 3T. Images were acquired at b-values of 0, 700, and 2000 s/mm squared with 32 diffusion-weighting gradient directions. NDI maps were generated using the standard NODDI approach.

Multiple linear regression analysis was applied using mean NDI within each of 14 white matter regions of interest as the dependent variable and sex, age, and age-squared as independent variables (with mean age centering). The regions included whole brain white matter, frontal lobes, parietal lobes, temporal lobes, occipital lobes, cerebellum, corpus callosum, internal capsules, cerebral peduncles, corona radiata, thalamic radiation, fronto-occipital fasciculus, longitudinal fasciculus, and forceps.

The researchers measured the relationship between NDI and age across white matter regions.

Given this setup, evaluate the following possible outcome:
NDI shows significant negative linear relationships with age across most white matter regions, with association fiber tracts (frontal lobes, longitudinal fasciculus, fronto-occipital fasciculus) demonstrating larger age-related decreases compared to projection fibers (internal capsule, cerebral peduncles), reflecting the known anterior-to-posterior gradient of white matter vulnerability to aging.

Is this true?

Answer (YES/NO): NO